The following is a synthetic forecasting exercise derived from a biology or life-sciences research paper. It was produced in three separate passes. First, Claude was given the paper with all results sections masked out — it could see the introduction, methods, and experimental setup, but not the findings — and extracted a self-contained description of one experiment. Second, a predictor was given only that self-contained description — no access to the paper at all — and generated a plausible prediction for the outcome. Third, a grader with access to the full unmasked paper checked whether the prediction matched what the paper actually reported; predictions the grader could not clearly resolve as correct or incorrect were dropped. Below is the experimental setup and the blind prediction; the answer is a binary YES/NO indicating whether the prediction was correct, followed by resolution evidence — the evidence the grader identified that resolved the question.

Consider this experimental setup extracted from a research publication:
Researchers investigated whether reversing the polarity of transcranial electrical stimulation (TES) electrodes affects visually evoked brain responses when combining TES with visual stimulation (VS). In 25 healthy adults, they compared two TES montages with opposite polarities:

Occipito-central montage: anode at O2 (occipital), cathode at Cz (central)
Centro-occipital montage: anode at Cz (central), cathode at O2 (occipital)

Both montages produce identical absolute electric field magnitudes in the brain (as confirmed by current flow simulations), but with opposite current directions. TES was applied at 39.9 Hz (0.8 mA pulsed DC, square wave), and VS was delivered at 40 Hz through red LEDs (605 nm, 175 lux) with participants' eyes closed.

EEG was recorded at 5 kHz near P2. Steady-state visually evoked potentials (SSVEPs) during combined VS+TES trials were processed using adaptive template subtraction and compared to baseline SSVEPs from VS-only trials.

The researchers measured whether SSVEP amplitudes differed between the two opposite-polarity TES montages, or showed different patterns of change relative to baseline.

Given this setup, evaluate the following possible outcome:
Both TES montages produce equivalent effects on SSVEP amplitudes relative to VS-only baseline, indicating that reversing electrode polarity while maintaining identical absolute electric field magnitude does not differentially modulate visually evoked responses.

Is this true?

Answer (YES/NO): NO